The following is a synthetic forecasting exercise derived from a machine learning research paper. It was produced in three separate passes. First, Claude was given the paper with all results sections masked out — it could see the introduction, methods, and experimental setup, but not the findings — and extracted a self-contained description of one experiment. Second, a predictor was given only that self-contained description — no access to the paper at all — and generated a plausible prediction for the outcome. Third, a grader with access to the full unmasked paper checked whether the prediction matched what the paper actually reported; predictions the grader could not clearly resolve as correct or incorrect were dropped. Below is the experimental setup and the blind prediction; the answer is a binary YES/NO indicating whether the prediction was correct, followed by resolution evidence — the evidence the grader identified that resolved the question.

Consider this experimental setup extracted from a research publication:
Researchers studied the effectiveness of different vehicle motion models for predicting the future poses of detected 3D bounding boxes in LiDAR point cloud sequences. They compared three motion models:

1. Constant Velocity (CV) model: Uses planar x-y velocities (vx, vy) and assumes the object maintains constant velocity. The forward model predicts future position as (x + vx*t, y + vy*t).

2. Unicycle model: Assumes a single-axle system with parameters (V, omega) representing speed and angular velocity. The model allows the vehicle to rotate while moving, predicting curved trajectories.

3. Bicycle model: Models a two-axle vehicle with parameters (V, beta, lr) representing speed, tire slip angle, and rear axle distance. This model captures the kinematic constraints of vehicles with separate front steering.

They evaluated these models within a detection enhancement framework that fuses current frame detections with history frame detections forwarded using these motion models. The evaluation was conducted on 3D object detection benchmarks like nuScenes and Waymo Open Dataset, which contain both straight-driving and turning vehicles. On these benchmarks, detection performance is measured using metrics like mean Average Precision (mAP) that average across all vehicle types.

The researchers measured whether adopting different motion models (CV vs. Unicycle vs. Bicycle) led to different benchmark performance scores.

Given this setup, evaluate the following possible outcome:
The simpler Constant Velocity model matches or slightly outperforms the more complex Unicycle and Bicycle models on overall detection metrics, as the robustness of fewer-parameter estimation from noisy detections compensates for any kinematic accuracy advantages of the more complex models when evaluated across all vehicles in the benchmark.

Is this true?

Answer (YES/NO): NO